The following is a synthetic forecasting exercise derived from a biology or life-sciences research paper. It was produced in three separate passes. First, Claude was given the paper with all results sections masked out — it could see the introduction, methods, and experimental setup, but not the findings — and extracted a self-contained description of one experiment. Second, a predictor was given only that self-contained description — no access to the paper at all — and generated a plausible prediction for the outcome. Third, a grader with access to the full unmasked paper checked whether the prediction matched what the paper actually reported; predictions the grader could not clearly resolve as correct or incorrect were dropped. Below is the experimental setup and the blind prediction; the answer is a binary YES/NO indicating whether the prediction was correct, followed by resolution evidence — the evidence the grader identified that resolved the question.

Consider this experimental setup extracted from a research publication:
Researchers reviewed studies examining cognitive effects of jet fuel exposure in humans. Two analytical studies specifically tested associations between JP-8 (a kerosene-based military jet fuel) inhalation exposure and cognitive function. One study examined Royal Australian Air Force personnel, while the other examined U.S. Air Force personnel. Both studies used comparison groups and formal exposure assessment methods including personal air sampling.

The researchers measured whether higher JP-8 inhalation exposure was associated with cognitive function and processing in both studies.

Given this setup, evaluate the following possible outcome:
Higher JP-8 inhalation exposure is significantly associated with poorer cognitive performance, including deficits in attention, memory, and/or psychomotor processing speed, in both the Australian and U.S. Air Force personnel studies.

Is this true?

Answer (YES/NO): YES